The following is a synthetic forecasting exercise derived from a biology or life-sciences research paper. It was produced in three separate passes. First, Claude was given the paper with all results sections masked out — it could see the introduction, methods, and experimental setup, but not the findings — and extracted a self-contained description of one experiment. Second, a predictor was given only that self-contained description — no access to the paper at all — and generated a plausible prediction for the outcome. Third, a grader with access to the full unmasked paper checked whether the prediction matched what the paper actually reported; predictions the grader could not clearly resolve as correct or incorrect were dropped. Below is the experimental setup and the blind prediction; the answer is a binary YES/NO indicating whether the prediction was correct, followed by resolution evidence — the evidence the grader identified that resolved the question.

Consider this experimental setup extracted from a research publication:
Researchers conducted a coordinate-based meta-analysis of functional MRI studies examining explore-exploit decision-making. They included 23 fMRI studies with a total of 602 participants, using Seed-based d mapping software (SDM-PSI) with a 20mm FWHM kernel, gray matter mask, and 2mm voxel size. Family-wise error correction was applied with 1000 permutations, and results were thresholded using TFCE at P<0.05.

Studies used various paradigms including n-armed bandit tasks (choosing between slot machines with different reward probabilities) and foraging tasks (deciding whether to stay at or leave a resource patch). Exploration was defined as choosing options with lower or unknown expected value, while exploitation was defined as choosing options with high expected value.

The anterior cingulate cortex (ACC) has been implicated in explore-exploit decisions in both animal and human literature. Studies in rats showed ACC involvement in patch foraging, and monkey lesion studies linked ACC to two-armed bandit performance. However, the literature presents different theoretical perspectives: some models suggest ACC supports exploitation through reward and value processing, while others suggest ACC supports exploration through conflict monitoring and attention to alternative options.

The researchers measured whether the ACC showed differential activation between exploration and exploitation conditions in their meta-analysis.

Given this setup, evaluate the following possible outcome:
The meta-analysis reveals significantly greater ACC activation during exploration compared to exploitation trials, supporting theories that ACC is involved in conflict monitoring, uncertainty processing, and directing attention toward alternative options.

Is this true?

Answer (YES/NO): YES